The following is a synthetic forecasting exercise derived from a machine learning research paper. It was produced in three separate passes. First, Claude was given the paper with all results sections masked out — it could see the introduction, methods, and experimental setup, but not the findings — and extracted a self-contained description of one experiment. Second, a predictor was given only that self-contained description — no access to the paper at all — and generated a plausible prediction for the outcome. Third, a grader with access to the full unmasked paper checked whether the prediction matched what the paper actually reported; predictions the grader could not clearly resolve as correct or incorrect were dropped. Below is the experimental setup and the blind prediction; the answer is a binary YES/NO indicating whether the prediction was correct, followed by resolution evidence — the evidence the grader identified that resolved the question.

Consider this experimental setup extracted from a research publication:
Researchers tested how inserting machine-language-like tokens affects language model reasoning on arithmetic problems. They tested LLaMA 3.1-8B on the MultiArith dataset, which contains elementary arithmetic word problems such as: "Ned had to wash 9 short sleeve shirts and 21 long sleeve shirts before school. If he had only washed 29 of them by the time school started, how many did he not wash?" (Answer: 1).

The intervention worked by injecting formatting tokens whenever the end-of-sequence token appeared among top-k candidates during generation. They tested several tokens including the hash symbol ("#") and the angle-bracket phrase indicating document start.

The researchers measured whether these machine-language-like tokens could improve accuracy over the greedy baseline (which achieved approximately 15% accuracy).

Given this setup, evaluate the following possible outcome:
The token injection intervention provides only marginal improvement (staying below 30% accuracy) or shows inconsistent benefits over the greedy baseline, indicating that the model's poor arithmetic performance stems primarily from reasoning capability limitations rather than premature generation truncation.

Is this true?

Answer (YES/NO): NO